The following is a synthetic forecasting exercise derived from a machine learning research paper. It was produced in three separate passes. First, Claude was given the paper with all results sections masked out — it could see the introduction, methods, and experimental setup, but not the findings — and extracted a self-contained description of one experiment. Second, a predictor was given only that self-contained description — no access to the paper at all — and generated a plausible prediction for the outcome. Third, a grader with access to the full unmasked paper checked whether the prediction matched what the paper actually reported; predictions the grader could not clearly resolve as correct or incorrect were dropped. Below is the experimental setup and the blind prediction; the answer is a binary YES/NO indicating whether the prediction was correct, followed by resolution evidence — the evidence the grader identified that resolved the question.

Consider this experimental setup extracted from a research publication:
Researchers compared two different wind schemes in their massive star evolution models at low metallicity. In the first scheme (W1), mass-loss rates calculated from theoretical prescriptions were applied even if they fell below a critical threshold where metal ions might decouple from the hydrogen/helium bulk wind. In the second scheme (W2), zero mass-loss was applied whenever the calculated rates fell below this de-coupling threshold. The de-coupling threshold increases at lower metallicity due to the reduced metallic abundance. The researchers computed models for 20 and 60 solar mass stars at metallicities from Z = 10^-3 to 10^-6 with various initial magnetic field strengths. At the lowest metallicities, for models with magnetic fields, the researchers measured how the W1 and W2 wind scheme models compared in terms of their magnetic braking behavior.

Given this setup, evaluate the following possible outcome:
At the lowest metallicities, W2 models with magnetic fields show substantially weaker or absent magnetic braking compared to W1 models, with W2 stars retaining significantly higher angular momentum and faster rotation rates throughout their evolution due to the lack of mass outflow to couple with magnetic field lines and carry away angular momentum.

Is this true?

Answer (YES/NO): YES